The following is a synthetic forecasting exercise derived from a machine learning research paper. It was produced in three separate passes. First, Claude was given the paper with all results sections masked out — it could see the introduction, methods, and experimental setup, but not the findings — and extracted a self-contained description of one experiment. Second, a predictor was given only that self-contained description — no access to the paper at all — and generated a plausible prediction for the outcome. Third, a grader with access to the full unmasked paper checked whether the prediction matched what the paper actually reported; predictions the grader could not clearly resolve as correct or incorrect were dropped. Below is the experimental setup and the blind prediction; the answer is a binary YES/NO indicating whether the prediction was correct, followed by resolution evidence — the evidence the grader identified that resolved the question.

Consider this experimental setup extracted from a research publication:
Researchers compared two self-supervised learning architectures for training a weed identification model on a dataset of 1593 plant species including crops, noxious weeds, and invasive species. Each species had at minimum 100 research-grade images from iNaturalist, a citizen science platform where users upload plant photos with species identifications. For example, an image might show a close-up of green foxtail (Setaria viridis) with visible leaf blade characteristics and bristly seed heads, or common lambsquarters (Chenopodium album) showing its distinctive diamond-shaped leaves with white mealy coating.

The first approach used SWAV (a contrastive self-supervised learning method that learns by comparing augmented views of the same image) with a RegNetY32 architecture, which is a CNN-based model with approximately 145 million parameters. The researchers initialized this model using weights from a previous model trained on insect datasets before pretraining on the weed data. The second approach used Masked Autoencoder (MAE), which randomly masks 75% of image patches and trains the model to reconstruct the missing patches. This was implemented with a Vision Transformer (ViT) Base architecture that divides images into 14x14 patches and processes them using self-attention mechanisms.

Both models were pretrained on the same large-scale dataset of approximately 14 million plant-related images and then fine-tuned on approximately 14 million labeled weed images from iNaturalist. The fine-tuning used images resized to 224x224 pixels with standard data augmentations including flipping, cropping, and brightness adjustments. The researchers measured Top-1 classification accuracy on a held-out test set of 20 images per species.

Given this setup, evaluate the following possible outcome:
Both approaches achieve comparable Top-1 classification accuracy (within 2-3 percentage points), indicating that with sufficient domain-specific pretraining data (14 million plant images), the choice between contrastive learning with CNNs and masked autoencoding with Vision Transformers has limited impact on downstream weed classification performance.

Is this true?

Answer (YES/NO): YES